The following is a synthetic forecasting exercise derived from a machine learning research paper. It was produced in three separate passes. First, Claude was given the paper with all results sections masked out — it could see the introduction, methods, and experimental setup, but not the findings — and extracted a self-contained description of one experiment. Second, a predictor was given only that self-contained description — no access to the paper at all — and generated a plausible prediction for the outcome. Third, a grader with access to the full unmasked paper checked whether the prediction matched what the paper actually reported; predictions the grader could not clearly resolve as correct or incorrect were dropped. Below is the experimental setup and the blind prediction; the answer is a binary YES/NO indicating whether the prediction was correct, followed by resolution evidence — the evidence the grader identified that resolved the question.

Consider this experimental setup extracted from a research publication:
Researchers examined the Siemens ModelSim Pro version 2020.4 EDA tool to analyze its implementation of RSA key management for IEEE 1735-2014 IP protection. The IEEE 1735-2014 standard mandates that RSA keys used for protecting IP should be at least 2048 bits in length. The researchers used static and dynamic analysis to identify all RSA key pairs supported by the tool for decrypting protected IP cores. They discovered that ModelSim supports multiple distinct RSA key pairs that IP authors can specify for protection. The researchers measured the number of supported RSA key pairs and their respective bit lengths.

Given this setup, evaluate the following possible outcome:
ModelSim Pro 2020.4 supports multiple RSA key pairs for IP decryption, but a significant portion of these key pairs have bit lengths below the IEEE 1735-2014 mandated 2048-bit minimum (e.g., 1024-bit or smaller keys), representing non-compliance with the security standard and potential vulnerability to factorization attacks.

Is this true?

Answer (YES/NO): YES